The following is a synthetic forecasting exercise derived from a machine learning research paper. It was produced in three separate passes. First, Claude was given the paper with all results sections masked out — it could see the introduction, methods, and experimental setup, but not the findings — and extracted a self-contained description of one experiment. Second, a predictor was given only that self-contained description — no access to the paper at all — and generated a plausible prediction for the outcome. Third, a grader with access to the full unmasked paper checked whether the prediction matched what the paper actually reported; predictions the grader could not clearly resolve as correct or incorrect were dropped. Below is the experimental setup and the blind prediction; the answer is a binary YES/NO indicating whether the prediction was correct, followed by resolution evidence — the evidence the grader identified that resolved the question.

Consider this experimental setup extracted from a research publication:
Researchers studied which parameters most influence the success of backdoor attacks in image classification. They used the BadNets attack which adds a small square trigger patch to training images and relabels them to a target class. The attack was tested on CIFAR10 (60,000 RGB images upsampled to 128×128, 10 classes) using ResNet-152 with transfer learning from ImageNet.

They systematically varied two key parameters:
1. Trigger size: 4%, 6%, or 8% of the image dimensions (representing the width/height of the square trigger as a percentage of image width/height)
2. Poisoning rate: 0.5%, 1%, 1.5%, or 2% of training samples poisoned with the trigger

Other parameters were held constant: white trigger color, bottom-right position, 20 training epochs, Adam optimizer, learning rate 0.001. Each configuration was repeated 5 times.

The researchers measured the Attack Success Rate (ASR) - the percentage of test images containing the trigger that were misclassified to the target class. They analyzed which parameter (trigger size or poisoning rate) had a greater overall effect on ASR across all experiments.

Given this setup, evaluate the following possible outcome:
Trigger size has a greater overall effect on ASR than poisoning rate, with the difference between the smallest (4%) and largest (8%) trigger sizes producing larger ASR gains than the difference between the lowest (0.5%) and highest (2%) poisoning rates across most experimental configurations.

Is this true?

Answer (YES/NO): YES